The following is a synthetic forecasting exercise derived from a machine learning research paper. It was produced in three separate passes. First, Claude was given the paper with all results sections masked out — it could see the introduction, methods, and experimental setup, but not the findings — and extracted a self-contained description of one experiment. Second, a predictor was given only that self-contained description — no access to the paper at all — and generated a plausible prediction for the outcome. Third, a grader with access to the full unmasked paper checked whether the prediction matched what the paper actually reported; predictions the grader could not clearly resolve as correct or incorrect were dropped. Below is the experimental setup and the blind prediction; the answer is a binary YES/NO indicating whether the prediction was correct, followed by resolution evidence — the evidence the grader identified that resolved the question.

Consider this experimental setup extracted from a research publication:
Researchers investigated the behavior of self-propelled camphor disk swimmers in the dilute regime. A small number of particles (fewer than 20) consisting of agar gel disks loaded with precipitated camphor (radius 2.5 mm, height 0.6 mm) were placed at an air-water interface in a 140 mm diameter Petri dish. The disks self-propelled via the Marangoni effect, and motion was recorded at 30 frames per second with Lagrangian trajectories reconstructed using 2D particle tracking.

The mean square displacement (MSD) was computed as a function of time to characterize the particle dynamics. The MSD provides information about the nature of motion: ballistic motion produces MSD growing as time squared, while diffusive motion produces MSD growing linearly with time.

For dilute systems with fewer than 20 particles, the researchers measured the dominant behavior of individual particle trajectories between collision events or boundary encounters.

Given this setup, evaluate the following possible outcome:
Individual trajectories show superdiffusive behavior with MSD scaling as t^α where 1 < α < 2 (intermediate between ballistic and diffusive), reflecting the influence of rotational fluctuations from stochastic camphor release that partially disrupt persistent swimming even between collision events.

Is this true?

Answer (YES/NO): NO